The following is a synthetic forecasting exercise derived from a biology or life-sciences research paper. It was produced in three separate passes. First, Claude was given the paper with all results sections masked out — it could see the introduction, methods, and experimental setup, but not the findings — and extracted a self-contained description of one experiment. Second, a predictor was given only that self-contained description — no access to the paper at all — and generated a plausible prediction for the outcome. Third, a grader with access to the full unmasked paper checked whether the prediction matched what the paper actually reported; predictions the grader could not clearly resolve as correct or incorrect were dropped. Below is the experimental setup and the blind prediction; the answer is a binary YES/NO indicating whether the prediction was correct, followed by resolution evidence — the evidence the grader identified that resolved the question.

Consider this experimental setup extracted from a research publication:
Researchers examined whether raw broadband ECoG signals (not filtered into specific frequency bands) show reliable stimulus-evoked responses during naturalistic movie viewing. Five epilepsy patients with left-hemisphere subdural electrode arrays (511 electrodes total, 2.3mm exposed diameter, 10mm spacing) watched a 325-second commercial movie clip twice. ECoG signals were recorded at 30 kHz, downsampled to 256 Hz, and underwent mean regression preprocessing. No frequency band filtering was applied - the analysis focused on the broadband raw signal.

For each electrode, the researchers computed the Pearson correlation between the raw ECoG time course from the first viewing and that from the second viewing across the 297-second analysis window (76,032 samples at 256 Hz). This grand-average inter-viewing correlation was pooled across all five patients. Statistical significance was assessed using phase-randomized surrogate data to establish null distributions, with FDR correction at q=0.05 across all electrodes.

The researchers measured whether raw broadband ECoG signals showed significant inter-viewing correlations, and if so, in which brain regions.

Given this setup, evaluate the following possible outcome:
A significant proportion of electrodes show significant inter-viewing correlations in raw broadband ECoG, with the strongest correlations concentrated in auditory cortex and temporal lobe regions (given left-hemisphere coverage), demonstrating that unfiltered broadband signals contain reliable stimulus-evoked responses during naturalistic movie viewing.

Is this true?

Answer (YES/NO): YES